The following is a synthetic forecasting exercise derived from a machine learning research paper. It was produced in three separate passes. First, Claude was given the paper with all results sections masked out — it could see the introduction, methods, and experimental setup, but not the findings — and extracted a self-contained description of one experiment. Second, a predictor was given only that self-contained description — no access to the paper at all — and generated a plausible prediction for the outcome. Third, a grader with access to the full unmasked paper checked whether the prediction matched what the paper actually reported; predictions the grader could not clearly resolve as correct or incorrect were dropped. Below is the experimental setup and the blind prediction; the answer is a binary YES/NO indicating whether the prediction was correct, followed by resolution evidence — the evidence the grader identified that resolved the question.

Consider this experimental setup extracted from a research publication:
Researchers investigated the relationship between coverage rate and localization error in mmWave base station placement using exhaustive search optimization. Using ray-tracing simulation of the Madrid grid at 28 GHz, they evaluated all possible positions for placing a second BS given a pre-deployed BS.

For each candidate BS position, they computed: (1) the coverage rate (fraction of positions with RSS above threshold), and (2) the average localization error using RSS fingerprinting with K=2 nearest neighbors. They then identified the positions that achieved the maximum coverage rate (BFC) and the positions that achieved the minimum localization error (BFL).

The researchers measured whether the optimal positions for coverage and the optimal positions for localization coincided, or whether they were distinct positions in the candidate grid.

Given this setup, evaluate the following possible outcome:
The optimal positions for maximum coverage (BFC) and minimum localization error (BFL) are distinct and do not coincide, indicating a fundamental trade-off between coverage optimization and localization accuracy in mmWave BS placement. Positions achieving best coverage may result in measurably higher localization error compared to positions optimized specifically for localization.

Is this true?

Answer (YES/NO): YES